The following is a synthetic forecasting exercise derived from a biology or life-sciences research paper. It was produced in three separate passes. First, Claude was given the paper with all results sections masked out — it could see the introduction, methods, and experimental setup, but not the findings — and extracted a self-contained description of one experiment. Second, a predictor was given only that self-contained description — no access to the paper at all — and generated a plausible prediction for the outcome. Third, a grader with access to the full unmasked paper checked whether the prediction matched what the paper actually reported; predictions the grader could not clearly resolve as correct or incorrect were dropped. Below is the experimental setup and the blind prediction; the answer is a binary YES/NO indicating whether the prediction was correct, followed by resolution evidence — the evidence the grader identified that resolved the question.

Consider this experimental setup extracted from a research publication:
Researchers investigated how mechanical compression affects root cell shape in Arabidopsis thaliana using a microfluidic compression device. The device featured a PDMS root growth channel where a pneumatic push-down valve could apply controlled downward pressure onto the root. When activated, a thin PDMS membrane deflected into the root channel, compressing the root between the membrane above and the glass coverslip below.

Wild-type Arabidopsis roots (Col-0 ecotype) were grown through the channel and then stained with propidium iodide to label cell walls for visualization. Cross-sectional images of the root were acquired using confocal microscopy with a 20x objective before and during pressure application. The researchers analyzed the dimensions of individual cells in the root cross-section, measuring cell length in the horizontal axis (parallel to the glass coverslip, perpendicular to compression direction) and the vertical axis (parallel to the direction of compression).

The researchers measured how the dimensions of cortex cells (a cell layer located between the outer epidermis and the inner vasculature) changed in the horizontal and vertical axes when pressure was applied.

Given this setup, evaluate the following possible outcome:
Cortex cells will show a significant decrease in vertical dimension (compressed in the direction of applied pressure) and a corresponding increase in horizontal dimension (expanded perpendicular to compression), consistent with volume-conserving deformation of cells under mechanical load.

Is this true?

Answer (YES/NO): NO